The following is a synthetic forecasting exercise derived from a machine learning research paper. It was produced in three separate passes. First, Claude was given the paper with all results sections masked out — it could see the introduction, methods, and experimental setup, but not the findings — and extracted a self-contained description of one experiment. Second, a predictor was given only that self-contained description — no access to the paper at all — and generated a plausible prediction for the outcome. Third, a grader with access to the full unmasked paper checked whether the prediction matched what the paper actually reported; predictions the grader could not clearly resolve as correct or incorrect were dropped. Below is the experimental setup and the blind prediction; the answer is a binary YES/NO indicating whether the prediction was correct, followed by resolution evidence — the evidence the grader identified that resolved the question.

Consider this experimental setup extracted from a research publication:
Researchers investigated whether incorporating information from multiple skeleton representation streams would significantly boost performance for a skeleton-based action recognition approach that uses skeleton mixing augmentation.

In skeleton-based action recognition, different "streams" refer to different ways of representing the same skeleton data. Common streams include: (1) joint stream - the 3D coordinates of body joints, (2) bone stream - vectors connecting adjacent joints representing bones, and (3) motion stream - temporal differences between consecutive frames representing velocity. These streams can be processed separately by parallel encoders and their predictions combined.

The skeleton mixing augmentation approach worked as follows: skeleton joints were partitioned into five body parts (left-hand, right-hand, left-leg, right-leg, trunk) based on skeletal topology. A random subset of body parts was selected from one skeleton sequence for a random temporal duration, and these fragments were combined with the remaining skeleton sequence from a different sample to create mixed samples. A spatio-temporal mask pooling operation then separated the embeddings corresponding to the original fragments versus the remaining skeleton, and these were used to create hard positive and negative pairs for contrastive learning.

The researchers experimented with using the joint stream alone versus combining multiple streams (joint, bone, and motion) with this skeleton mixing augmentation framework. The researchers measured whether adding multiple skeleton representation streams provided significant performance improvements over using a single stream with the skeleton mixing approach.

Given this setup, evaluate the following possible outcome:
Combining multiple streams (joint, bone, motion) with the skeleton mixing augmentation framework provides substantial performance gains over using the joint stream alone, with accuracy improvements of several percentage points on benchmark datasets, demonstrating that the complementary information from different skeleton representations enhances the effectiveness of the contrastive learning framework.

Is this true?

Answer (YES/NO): NO